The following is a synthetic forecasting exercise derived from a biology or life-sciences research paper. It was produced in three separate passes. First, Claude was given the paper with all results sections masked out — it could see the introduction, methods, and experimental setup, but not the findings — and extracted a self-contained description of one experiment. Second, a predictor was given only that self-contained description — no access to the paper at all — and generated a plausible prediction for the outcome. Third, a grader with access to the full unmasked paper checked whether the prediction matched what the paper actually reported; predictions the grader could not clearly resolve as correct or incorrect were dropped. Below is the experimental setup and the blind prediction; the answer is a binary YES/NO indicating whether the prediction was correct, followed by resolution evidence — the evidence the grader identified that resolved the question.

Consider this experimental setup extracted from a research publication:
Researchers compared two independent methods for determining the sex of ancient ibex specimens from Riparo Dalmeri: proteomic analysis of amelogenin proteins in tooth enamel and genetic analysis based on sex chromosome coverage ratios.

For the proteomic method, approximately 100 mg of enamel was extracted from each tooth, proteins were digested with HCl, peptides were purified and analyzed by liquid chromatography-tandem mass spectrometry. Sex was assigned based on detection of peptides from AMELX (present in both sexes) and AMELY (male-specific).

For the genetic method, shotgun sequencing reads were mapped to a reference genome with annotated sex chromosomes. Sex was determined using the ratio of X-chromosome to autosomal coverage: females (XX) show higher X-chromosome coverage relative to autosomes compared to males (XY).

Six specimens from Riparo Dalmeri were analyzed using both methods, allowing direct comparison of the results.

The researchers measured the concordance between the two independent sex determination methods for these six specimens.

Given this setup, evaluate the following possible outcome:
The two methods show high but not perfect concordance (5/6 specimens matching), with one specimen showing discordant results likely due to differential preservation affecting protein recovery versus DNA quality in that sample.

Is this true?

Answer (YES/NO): YES